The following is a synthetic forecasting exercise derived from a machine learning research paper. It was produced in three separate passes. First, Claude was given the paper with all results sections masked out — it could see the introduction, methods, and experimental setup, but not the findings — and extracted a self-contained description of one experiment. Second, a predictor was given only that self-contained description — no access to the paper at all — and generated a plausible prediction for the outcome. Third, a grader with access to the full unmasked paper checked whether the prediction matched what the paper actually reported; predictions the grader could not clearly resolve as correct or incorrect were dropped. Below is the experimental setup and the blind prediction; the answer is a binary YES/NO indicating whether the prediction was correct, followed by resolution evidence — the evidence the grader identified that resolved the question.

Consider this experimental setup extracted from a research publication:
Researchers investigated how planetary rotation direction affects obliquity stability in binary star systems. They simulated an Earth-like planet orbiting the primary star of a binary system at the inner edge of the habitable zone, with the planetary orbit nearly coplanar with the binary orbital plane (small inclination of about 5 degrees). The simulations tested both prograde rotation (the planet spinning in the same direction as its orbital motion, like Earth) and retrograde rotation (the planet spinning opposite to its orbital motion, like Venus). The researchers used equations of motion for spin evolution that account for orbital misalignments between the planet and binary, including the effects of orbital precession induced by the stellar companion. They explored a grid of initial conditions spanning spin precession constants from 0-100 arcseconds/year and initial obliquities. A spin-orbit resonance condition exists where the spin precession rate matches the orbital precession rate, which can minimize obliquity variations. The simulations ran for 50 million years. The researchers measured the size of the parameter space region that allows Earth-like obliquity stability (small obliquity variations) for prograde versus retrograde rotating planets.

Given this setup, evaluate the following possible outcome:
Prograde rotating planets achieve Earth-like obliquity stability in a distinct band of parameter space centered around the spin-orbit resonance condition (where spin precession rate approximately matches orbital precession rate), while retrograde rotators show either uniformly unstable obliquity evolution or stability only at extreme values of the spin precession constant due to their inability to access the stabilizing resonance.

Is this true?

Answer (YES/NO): NO